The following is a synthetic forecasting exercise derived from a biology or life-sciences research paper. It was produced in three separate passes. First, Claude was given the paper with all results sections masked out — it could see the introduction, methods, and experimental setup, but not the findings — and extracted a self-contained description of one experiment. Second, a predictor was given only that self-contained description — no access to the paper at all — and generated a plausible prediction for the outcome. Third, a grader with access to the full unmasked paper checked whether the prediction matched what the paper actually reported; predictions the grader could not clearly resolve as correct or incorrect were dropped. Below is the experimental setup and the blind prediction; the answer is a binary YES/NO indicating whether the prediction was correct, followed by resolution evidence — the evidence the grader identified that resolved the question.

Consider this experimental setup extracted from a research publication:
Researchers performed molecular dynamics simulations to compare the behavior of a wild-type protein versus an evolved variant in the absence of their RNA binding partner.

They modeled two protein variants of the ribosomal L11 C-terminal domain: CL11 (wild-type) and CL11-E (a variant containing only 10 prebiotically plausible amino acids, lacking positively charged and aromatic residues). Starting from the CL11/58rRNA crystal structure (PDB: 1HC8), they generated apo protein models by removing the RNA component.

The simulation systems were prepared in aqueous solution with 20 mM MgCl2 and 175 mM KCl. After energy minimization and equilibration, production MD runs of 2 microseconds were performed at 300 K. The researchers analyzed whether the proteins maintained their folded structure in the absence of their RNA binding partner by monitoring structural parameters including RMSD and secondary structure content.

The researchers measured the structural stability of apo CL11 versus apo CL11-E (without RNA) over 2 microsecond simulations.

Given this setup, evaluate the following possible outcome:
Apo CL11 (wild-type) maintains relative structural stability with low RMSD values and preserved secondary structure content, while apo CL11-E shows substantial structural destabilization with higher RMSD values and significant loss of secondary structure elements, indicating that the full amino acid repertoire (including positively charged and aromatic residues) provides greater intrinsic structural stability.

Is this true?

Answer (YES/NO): NO